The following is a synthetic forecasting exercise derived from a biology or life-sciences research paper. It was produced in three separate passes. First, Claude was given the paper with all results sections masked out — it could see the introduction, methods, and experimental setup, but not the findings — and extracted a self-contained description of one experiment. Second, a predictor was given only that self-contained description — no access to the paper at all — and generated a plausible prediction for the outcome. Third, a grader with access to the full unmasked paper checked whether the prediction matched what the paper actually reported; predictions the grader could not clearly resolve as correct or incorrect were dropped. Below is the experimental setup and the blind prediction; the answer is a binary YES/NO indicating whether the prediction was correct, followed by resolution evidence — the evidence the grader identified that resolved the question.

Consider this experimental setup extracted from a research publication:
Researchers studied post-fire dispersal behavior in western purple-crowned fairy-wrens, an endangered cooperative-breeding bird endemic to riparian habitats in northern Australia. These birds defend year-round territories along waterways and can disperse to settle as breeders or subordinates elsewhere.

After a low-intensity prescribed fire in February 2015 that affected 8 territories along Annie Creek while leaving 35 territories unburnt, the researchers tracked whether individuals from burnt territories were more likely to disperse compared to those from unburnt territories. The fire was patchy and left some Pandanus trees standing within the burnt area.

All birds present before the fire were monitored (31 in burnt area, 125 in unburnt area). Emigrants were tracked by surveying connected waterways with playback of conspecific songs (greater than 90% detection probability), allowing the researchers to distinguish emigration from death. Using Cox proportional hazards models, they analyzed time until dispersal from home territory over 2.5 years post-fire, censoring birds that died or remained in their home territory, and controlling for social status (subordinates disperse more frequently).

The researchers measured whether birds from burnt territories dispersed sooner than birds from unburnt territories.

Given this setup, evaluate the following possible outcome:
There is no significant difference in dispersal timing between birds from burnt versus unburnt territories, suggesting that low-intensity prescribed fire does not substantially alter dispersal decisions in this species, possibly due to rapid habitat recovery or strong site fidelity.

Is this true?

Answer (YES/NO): YES